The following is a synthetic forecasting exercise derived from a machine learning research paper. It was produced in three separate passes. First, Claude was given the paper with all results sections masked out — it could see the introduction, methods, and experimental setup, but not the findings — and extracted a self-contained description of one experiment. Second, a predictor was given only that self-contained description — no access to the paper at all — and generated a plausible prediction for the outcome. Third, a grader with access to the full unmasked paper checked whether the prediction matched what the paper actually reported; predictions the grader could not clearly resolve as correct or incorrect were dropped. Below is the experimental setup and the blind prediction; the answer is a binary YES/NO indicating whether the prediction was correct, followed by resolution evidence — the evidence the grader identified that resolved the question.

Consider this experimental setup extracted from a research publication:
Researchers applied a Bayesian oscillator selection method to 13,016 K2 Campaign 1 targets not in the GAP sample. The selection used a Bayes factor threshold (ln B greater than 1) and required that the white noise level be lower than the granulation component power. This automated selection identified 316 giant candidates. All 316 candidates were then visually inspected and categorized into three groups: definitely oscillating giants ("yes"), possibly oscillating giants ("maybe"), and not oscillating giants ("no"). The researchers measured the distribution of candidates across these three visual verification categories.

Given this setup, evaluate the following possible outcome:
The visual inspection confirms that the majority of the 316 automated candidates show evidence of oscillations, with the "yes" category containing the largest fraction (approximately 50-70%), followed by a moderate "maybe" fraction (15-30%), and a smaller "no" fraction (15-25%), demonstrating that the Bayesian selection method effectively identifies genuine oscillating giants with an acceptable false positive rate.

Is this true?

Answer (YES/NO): NO